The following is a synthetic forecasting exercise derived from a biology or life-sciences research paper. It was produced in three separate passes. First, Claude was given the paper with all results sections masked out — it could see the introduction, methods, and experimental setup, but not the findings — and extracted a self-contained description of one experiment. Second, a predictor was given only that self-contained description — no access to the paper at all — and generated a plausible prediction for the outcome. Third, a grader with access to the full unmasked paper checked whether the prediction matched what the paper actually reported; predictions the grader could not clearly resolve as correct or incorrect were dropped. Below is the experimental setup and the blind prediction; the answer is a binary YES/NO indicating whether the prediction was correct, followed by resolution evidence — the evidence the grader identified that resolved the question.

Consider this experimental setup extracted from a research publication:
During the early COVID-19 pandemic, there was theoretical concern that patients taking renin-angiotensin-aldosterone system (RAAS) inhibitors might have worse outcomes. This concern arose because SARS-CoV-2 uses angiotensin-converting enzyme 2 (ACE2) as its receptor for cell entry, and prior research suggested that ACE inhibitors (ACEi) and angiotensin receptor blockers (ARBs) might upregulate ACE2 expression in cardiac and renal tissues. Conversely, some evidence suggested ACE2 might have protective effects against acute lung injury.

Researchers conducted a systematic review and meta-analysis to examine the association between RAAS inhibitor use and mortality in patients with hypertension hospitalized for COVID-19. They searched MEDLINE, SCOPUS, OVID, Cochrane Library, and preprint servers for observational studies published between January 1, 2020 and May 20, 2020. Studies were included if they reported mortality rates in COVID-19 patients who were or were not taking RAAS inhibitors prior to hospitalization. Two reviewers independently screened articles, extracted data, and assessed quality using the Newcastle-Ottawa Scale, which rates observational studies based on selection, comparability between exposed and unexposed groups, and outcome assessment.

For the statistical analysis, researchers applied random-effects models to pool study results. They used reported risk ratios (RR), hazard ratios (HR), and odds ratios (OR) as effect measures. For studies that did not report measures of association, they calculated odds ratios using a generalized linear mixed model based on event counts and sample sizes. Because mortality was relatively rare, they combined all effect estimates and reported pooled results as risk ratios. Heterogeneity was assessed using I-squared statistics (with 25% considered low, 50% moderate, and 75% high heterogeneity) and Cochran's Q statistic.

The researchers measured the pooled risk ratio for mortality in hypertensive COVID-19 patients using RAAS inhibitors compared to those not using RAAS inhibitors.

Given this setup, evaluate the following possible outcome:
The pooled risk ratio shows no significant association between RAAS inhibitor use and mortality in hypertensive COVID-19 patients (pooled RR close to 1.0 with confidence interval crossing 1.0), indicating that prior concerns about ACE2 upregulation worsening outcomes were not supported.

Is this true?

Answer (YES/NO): NO